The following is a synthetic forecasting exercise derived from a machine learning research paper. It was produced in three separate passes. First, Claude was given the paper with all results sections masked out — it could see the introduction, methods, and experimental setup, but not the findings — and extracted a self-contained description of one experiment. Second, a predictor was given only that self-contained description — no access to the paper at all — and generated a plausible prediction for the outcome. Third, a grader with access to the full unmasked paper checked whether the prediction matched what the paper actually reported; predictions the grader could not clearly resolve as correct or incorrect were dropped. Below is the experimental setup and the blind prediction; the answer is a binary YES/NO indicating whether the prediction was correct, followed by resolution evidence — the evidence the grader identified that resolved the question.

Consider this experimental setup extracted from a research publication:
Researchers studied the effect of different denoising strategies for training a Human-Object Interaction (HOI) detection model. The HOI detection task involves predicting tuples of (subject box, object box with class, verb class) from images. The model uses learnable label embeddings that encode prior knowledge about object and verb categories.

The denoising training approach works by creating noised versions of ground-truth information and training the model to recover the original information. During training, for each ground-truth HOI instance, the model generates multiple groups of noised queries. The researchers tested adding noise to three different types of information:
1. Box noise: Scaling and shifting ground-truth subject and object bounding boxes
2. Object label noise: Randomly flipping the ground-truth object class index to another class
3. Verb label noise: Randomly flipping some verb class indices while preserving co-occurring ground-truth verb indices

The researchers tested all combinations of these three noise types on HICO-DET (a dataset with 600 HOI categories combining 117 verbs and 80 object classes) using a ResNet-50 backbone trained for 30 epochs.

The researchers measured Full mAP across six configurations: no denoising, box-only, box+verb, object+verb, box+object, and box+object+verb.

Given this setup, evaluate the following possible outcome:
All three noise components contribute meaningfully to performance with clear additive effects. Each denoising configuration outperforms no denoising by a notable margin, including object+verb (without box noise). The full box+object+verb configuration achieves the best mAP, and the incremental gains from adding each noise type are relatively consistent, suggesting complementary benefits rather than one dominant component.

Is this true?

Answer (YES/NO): NO